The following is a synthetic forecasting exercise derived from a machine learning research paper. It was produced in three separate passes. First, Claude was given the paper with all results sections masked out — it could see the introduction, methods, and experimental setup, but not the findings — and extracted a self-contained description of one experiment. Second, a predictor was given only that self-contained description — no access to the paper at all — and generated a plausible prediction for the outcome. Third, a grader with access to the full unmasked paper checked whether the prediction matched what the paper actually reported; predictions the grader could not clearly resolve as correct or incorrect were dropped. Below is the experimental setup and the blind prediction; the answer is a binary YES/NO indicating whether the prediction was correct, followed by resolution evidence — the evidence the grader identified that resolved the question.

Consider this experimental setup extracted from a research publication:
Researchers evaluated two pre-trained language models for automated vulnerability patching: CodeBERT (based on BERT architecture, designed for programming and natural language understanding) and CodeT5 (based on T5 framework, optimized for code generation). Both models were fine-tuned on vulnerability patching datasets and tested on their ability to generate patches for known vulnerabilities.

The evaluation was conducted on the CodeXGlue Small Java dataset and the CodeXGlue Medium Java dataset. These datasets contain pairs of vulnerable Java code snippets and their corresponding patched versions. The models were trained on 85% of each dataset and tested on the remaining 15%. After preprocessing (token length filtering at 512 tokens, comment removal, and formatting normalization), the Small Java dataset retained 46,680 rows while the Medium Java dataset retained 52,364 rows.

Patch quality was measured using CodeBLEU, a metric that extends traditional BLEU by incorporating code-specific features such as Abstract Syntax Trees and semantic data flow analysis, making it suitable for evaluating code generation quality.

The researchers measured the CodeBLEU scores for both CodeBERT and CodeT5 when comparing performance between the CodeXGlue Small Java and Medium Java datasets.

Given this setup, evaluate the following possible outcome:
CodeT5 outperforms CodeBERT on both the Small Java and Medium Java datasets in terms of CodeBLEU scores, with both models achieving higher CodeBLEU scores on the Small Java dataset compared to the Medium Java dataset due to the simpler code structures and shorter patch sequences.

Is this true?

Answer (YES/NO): NO